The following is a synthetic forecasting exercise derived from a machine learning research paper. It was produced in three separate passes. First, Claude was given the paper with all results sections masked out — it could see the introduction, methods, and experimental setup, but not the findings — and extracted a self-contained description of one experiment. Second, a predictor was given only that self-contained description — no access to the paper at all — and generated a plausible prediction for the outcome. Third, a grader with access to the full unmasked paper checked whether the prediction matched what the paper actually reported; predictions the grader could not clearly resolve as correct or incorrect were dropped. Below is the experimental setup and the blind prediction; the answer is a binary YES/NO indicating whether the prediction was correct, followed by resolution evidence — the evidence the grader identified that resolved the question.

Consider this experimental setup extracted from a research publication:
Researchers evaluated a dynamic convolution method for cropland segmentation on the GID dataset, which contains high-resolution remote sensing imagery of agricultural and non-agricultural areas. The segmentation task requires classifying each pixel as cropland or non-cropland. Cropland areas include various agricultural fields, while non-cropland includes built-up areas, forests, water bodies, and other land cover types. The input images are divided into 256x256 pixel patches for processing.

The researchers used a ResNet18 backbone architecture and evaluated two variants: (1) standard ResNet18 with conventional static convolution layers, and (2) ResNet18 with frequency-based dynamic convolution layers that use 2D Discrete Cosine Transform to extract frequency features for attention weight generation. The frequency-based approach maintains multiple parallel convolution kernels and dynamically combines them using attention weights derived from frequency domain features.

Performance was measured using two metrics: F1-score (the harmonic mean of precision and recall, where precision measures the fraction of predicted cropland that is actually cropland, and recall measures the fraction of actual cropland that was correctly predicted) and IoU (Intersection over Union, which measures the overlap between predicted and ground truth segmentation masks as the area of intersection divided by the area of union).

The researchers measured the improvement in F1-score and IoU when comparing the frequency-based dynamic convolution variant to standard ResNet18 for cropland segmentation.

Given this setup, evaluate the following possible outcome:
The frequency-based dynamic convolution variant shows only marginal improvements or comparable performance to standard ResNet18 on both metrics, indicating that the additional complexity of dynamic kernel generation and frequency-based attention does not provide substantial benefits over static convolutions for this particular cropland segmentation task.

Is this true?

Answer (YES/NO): NO